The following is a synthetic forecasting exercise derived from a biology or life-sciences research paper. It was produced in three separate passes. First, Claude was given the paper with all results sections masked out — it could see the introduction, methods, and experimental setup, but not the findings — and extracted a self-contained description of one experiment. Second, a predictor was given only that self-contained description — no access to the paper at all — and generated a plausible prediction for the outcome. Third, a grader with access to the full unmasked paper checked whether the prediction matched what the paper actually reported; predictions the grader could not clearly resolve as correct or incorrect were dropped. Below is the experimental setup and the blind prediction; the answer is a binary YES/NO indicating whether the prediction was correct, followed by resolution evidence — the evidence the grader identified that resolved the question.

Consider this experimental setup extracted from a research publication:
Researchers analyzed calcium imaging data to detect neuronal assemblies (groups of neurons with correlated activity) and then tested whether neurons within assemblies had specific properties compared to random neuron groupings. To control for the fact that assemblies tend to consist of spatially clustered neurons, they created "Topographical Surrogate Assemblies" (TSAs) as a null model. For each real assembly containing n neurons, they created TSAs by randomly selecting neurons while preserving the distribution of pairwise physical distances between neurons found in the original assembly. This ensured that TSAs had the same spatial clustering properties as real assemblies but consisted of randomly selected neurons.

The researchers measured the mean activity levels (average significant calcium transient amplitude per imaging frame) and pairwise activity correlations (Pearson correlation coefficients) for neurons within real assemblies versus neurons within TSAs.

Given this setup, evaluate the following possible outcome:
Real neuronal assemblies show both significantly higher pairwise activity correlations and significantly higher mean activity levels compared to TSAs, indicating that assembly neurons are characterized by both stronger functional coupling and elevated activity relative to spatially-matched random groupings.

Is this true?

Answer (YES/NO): NO